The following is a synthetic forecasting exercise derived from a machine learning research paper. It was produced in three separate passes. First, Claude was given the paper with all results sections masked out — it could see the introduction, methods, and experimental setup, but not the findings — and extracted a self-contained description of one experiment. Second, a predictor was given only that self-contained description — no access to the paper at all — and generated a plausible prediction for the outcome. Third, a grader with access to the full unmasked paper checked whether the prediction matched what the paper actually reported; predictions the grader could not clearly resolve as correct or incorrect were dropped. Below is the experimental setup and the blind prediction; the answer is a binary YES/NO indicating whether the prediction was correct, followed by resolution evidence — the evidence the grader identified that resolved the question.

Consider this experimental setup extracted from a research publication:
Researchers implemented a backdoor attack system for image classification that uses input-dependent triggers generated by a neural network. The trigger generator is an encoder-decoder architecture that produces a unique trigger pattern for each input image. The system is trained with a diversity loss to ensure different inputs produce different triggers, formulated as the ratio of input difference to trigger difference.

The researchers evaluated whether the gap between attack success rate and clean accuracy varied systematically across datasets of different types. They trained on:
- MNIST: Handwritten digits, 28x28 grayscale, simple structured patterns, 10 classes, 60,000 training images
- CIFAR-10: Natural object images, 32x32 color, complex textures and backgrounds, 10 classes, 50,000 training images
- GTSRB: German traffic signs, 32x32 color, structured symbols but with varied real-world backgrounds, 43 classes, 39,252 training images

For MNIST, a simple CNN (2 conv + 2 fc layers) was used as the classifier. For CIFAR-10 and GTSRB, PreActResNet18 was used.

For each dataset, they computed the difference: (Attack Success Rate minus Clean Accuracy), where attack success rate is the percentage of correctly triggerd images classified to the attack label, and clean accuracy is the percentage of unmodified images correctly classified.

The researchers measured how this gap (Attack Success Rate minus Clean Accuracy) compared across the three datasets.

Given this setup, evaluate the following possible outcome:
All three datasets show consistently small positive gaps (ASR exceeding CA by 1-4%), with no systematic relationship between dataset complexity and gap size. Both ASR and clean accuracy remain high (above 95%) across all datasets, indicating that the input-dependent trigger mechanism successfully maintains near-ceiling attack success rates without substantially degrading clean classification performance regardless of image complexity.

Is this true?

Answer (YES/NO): NO